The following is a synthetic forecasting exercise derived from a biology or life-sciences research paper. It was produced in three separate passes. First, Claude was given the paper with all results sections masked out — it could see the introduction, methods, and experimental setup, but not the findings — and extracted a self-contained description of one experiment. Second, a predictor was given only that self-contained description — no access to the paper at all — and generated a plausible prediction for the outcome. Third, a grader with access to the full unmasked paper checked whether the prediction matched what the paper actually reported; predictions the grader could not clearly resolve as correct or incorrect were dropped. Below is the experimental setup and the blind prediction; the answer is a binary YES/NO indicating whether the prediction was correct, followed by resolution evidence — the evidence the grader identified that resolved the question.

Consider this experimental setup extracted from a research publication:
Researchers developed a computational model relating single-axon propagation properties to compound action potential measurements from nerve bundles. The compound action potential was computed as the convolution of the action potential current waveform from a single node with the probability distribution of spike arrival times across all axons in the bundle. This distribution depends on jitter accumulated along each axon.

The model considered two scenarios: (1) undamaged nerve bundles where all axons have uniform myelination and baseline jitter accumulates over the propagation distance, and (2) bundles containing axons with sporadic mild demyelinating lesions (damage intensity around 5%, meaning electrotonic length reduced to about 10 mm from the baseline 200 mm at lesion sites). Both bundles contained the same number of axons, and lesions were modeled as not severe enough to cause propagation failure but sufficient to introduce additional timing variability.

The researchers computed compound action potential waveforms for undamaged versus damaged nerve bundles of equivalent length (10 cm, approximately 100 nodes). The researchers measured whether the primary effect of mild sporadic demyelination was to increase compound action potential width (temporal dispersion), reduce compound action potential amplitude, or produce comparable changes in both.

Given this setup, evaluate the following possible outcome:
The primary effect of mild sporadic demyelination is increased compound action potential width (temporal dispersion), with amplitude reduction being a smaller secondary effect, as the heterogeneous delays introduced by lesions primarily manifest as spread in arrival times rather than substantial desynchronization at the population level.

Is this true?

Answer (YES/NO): YES